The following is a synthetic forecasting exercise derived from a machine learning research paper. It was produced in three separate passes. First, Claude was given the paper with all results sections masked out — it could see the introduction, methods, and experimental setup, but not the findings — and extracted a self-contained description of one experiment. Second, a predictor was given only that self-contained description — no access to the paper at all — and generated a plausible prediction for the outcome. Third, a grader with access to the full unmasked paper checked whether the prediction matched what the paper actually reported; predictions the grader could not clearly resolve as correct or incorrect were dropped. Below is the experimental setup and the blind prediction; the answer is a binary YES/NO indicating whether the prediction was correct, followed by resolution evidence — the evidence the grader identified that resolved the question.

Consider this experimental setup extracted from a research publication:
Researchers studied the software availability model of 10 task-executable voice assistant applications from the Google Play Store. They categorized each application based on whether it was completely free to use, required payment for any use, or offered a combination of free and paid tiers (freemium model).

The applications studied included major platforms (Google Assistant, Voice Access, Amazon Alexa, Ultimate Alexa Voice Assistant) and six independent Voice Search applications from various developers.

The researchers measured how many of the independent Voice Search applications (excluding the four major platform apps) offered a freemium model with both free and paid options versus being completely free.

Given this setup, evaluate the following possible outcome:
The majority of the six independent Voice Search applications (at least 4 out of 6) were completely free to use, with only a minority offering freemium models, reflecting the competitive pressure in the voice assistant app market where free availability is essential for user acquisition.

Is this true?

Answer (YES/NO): YES